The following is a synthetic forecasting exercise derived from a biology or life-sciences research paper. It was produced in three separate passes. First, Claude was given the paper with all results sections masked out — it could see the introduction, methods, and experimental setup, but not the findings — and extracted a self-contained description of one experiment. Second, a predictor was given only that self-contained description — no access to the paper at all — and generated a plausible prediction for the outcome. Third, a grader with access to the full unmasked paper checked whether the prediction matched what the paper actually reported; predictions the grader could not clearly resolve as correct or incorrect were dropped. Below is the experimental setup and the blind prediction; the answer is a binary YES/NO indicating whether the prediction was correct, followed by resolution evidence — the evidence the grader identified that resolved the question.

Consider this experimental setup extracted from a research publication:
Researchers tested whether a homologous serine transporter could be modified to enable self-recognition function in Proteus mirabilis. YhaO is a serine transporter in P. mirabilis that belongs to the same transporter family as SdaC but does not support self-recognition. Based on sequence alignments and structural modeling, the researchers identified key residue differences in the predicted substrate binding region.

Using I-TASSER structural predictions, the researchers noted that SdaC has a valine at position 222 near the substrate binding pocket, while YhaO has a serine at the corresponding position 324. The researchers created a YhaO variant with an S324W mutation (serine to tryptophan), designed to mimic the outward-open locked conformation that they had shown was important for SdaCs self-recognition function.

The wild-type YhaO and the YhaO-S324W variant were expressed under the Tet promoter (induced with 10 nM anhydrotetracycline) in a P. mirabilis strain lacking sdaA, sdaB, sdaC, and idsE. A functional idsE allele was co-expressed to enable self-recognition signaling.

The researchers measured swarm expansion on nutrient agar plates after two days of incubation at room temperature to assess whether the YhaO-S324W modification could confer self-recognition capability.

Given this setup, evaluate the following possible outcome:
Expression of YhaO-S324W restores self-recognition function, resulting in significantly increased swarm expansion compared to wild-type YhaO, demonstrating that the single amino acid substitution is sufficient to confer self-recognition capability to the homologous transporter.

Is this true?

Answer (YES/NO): NO